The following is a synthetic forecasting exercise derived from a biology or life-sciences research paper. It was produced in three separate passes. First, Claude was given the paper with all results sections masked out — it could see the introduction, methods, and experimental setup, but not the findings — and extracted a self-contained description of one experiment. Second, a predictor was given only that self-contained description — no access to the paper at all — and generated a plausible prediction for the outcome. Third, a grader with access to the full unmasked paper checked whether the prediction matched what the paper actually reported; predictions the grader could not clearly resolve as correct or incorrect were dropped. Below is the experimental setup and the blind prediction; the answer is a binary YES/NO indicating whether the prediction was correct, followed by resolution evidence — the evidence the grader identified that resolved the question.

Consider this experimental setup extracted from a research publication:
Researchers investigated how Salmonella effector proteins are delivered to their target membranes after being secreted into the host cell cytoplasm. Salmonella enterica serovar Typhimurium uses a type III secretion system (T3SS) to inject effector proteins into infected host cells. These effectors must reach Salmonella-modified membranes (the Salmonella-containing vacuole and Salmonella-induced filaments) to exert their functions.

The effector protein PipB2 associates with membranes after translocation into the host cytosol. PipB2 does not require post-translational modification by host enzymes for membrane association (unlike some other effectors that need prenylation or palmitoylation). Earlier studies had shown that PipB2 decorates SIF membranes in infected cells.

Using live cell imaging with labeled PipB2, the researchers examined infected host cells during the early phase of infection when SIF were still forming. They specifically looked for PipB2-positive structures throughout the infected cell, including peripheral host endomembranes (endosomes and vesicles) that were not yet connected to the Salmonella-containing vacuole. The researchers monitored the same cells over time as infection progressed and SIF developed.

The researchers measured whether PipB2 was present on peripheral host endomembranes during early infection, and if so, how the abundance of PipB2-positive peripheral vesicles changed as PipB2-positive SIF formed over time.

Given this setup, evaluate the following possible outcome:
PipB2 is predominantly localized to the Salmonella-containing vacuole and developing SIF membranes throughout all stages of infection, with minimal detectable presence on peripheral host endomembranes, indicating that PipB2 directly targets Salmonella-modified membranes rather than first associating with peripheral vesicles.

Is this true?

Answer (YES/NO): NO